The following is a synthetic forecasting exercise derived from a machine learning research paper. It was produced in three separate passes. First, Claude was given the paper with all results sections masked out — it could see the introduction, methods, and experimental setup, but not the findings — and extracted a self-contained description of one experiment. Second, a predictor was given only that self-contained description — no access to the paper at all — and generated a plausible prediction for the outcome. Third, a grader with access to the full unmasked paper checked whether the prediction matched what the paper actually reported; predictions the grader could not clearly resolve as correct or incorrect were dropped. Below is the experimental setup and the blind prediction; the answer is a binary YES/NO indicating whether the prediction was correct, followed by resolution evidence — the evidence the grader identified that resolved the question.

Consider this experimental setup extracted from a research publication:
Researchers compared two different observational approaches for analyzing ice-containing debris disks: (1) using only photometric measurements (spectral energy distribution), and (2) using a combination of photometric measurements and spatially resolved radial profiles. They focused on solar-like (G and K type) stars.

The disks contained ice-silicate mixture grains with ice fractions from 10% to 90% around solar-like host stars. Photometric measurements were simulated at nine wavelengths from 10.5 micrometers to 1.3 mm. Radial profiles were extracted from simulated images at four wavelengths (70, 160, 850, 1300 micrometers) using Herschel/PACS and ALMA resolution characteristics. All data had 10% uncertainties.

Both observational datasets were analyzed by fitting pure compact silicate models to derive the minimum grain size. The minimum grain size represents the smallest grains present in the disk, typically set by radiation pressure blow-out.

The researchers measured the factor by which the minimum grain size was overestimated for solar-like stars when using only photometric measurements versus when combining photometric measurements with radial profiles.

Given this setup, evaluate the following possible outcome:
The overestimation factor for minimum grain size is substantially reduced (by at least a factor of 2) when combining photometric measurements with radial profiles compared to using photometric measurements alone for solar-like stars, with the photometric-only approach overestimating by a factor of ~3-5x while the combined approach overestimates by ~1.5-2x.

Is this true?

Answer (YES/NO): NO